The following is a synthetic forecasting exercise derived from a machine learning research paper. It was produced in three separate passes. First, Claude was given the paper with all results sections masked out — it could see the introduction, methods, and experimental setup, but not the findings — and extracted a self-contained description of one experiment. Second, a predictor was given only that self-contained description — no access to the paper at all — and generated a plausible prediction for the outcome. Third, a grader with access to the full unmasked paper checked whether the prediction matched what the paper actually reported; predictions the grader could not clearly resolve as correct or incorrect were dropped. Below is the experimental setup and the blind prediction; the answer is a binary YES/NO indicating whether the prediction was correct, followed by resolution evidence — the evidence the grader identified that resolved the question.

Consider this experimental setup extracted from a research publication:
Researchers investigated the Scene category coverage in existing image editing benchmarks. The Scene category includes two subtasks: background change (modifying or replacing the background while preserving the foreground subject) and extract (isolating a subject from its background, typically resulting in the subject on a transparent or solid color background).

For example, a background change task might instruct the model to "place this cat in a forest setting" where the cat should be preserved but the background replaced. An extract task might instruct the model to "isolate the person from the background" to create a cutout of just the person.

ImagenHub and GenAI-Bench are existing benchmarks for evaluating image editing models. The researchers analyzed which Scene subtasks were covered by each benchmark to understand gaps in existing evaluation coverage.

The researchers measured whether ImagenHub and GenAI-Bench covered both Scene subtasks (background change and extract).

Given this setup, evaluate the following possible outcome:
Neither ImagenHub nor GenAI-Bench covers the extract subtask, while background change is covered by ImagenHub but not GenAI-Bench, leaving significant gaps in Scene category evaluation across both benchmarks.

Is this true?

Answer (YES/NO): NO